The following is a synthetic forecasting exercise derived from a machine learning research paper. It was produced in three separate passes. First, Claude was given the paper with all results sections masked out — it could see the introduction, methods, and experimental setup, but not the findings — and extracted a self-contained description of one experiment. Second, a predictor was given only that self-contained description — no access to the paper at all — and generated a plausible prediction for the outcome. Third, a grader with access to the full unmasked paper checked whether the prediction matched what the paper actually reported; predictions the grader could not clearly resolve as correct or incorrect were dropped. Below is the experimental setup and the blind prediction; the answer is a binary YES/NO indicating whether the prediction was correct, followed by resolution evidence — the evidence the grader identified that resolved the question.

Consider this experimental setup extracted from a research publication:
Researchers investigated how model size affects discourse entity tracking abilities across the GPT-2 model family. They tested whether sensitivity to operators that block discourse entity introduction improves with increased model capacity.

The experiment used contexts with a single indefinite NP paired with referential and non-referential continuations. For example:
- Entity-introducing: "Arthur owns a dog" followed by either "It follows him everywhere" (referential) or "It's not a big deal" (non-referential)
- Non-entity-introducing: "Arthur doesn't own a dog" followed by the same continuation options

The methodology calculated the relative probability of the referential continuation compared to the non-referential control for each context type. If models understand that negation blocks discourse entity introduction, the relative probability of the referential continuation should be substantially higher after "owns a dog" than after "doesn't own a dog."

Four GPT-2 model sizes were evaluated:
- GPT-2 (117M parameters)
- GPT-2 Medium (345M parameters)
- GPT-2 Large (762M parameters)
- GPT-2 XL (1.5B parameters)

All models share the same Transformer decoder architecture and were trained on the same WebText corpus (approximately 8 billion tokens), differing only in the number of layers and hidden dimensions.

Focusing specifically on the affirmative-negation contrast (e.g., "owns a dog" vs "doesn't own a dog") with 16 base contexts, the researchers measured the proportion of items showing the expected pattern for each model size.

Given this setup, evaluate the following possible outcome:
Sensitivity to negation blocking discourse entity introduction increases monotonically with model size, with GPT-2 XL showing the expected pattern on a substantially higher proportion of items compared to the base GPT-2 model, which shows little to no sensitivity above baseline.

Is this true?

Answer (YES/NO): NO